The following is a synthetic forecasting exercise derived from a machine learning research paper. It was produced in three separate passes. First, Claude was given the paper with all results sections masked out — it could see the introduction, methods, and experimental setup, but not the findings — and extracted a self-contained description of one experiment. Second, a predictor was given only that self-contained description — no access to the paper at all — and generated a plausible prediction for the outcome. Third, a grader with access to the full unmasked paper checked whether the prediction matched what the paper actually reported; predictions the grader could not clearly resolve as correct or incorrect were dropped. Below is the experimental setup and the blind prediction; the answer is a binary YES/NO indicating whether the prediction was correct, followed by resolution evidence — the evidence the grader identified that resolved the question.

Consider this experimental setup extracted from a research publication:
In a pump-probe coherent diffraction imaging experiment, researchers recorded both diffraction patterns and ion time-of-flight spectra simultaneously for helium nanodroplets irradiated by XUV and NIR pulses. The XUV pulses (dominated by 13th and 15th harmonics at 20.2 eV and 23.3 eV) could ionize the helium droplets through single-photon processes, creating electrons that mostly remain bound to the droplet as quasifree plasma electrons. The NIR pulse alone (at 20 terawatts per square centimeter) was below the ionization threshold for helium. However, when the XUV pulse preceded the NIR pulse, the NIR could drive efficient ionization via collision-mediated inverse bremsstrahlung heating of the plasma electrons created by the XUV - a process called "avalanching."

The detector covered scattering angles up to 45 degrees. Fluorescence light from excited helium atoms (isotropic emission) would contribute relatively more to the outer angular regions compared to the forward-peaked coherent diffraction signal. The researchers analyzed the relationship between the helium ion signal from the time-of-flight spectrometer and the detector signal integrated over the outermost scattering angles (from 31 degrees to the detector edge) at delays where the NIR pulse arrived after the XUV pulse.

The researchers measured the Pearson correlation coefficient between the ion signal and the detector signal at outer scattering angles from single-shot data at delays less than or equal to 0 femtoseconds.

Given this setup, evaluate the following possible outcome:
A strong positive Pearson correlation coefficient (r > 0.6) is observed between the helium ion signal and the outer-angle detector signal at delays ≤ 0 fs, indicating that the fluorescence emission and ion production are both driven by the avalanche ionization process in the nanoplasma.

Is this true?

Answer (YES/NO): YES